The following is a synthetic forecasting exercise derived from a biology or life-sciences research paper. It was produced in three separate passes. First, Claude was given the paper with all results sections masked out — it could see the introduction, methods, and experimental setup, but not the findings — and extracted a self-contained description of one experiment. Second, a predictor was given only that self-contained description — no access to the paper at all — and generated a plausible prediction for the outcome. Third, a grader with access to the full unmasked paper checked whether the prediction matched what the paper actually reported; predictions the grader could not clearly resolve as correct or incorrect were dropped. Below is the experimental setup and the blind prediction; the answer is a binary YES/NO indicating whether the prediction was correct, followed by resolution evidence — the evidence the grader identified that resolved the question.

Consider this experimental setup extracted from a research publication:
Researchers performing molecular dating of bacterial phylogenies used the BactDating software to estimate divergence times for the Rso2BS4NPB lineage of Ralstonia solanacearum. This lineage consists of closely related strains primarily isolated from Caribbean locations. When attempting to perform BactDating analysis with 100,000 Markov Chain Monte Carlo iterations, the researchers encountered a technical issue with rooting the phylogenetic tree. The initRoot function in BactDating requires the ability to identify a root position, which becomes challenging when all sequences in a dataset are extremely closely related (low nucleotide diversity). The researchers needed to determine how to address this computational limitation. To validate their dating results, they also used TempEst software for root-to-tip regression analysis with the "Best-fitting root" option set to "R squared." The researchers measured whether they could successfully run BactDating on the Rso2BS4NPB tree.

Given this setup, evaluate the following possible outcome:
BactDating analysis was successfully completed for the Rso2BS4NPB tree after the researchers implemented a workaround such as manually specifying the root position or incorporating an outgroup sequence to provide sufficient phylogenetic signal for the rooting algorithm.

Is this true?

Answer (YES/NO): YES